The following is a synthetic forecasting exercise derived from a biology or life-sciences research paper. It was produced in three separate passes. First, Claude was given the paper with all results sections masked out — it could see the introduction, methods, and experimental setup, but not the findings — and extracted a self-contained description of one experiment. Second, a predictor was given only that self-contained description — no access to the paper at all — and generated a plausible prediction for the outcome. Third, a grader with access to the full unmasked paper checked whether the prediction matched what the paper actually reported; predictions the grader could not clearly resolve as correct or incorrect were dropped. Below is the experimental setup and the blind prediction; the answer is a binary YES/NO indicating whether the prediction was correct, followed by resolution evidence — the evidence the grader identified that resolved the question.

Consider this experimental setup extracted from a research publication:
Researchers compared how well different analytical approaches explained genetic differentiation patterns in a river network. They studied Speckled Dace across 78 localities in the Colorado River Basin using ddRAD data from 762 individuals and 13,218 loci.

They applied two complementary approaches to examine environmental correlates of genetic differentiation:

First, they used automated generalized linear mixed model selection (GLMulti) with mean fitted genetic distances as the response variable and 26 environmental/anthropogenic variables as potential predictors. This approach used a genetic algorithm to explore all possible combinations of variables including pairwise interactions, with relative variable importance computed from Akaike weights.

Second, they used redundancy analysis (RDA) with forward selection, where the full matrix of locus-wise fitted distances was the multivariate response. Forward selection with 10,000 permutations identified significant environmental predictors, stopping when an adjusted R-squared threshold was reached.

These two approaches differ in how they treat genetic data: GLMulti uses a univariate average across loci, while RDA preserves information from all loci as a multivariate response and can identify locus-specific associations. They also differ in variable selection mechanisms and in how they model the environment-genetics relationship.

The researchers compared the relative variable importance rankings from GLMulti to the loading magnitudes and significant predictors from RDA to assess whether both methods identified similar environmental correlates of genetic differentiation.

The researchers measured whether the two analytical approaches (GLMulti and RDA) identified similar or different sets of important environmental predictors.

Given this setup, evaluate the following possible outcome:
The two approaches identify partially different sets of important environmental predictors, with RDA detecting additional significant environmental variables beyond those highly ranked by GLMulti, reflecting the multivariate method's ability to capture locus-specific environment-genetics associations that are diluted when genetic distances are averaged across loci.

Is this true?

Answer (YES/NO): YES